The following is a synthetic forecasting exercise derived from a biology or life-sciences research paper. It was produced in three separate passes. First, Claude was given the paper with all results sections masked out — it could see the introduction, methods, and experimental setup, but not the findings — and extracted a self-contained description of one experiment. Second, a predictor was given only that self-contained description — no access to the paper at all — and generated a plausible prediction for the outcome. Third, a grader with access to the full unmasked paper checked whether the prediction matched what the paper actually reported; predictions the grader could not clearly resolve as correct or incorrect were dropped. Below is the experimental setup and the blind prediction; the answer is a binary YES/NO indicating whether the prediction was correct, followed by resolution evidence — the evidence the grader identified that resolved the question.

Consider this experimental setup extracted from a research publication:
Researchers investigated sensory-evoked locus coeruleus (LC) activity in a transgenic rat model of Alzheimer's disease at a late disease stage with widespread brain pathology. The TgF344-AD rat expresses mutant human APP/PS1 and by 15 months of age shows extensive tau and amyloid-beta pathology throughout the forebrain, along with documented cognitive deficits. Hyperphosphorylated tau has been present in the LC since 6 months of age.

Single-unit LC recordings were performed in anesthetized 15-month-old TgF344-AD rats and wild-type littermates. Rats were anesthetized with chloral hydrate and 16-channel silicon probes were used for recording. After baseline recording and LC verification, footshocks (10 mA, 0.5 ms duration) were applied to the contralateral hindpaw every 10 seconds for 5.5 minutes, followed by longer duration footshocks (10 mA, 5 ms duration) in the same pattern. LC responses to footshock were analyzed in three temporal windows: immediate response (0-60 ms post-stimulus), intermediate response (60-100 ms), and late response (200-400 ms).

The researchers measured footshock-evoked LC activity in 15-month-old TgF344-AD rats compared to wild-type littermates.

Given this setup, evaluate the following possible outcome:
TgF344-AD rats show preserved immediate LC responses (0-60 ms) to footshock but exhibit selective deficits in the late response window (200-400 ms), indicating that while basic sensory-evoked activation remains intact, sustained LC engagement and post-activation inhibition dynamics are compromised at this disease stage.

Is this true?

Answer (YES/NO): NO